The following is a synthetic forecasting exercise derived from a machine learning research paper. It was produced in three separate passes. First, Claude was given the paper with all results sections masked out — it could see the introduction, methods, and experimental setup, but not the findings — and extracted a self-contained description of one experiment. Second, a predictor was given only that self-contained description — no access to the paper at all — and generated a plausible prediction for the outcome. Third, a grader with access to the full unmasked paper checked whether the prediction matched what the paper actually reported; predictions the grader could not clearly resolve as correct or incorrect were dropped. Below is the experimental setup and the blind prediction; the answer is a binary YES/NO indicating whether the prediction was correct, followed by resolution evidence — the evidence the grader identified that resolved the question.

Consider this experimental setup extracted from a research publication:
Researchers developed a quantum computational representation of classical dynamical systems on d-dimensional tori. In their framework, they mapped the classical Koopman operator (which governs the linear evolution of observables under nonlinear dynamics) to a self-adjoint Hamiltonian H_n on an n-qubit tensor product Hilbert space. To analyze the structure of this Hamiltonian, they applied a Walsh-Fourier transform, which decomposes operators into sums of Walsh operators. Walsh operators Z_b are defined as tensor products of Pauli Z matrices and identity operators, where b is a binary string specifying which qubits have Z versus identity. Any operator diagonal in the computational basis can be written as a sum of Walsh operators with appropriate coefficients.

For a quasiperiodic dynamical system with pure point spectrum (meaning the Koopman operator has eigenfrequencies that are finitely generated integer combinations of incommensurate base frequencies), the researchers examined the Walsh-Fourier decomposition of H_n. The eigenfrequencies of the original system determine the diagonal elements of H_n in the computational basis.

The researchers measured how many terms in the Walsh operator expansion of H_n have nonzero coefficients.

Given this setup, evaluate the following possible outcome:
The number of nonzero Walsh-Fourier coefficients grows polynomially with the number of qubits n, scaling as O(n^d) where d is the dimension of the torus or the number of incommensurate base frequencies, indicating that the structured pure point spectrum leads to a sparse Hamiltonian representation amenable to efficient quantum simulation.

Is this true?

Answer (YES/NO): NO